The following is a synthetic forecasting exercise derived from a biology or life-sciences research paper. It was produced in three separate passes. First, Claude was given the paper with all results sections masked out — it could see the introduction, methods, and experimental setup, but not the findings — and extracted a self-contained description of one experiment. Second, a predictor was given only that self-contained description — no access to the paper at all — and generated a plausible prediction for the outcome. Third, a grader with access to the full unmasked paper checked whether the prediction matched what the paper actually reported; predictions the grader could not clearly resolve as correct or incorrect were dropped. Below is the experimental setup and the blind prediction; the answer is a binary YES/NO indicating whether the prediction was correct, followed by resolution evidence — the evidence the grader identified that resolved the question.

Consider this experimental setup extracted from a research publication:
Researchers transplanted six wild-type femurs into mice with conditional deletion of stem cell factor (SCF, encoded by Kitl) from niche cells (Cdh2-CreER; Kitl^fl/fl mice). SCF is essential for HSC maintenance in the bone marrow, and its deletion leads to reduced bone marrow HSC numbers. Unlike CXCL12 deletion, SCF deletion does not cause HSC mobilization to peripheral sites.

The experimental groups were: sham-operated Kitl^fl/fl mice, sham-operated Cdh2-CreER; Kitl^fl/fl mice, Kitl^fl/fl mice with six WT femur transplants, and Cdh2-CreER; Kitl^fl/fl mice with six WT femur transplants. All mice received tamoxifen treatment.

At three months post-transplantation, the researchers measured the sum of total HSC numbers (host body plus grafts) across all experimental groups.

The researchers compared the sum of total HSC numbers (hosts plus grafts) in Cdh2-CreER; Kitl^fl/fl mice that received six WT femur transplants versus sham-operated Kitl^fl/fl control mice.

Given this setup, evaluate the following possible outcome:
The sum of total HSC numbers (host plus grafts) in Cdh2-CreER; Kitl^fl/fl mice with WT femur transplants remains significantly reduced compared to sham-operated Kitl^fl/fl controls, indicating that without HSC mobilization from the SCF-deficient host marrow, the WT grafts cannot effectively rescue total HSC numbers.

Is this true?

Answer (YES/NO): YES